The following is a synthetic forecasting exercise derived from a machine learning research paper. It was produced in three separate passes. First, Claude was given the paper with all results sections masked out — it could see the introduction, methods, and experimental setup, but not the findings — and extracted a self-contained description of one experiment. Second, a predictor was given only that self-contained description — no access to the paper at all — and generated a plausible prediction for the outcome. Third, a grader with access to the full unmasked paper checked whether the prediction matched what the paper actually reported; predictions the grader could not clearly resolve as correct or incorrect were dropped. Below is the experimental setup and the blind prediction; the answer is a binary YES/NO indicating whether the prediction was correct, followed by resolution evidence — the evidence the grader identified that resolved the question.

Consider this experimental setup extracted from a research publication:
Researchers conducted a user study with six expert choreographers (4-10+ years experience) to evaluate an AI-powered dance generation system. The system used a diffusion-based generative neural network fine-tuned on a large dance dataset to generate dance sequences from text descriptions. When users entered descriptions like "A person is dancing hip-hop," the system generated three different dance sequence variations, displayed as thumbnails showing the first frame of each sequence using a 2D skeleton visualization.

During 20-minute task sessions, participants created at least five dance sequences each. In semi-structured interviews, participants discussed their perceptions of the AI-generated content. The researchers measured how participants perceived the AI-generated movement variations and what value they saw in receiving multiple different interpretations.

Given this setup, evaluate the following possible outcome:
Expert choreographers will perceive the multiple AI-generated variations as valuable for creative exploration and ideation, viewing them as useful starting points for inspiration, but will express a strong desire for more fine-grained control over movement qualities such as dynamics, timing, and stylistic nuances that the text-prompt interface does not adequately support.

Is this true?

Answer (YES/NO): NO